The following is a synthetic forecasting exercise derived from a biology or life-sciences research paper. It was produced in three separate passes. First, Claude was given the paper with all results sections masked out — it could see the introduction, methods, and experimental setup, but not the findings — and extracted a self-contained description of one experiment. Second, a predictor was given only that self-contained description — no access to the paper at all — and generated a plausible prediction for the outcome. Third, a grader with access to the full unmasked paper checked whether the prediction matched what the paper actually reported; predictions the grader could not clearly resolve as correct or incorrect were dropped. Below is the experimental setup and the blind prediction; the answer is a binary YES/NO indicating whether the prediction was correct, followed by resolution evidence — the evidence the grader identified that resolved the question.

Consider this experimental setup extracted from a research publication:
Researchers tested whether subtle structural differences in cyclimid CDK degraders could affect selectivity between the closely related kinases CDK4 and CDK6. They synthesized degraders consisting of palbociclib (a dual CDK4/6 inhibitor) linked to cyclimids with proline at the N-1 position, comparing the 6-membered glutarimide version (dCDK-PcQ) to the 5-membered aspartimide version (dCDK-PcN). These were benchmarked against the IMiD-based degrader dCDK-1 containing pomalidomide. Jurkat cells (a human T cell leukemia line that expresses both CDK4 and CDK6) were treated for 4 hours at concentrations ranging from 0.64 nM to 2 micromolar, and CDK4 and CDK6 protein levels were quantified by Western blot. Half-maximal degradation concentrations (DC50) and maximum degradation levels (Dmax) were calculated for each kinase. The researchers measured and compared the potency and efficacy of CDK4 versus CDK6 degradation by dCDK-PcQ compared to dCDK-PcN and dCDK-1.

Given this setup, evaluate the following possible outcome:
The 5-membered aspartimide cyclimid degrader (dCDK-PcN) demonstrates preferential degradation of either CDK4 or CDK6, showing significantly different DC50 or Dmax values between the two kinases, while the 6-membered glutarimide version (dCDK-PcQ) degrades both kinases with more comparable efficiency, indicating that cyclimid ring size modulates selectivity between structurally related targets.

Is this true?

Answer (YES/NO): NO